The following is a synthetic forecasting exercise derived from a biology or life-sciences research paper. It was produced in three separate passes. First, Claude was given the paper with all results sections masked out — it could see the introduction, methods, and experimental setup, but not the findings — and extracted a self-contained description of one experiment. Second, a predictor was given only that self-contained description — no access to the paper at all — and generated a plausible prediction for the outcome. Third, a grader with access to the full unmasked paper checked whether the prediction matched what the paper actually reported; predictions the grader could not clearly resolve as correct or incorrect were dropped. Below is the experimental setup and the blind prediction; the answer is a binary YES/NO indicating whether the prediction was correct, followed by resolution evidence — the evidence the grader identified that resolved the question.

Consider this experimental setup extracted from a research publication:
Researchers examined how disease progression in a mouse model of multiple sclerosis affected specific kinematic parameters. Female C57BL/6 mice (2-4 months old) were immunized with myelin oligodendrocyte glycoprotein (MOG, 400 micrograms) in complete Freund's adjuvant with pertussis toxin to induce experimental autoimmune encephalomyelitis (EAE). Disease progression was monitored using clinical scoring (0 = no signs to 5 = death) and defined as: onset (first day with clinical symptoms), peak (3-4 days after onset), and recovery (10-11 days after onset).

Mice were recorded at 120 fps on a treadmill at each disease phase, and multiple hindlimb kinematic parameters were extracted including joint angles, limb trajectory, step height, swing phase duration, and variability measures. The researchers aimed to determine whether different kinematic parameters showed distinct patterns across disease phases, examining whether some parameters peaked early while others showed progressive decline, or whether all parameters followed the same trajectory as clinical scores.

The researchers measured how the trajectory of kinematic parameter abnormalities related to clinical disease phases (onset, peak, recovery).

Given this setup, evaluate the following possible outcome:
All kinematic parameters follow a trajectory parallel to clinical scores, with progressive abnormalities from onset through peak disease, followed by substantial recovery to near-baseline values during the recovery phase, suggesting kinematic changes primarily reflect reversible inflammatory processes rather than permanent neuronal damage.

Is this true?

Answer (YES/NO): NO